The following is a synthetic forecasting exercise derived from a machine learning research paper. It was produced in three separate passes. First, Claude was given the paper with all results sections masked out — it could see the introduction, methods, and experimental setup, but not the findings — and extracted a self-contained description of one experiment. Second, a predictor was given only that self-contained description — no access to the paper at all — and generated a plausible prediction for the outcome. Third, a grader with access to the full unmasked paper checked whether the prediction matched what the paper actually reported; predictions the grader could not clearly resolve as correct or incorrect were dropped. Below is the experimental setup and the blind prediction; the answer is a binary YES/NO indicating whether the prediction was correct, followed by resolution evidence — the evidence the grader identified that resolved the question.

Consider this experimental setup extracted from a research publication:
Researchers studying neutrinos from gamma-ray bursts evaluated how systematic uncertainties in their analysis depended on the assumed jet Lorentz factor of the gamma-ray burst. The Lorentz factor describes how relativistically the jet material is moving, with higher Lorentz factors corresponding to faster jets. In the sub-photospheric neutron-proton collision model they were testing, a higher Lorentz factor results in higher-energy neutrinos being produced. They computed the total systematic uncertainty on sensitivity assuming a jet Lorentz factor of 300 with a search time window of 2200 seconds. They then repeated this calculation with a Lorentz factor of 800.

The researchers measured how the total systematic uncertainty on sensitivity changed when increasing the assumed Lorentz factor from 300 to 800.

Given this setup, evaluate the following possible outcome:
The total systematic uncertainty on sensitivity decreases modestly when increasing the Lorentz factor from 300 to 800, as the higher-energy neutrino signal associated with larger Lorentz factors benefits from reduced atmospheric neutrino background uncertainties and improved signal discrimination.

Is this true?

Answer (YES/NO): YES